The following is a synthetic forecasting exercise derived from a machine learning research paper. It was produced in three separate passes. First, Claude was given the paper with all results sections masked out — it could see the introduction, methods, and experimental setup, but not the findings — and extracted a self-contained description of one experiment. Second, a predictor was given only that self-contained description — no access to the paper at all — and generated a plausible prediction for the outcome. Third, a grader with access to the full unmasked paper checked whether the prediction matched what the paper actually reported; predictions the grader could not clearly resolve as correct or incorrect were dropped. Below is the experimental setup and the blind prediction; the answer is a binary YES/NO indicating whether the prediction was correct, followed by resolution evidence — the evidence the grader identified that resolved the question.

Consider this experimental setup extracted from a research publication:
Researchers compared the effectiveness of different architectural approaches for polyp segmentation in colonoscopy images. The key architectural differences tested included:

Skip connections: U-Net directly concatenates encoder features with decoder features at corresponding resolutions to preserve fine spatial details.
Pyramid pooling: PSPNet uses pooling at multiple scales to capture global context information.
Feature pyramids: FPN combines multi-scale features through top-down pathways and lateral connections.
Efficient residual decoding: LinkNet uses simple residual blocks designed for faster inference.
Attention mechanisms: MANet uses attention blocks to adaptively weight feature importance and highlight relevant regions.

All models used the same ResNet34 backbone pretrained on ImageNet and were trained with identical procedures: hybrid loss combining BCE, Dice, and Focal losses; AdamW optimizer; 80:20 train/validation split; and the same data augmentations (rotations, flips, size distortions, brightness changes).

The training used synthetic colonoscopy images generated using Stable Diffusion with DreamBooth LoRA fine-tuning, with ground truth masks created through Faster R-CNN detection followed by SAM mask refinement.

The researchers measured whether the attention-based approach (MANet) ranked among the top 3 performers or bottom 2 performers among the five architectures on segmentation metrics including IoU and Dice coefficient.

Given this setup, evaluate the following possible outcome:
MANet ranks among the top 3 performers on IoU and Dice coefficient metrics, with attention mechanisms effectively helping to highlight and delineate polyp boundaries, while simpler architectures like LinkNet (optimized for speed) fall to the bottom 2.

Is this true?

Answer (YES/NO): NO